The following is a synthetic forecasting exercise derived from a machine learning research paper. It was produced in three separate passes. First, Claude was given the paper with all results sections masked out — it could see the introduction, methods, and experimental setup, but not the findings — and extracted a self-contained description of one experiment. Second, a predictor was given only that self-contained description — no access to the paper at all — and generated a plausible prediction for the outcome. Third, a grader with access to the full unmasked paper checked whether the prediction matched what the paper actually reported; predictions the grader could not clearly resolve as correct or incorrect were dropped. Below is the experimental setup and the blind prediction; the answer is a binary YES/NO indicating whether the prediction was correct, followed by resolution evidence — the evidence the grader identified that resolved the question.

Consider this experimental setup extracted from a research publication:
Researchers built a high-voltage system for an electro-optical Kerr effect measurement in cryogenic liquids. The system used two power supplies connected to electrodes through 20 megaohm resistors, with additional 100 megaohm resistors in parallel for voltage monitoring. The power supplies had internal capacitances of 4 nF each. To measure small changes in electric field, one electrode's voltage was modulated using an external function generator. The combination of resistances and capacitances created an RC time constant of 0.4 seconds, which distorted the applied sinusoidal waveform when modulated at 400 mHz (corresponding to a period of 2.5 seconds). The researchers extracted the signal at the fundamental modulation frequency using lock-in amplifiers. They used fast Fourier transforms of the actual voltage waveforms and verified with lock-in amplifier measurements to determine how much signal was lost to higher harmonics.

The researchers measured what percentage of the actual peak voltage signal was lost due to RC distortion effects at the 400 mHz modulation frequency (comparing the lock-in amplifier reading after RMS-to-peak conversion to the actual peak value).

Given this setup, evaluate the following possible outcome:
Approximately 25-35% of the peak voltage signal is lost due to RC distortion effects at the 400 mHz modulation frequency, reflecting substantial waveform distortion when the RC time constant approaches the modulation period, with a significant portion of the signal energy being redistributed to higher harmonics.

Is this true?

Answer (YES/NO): NO